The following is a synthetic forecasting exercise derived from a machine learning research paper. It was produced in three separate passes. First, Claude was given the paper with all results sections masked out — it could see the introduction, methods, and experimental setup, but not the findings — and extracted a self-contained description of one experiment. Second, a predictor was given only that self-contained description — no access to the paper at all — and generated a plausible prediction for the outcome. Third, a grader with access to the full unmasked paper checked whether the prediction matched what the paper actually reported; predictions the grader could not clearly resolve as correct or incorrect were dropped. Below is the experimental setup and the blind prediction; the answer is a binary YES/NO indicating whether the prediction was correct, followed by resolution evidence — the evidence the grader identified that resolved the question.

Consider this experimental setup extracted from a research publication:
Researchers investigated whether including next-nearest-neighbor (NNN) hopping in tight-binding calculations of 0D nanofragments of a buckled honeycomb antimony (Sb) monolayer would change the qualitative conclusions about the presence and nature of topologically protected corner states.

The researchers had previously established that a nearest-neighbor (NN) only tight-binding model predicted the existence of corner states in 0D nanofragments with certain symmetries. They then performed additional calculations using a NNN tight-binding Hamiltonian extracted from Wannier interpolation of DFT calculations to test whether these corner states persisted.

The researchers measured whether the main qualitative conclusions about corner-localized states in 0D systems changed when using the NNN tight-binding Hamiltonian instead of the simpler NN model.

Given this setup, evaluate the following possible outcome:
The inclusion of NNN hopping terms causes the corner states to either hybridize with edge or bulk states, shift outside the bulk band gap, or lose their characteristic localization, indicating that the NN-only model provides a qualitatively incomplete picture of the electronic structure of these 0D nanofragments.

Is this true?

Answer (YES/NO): NO